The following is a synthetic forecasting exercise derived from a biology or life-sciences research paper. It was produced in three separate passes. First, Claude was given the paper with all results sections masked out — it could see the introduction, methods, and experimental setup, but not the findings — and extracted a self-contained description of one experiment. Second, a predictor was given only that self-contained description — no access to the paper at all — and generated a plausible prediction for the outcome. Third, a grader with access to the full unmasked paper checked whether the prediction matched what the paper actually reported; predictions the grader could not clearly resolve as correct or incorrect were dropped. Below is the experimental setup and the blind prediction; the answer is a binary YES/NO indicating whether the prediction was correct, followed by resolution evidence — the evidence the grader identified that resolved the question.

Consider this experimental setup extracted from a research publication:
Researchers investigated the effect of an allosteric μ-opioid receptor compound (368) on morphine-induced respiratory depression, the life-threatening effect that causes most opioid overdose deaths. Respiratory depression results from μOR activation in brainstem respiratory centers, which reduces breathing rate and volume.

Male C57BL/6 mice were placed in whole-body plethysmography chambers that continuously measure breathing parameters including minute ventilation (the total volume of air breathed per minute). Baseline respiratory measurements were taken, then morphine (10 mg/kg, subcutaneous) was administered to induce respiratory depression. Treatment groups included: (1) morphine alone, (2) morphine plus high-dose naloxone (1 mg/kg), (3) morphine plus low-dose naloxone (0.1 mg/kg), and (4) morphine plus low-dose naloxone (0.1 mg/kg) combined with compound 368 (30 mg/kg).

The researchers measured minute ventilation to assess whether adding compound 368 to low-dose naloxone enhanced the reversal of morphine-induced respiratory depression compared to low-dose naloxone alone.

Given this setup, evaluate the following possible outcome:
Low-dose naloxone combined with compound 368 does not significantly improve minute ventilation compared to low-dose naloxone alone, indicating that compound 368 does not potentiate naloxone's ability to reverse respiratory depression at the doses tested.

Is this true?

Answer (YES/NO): NO